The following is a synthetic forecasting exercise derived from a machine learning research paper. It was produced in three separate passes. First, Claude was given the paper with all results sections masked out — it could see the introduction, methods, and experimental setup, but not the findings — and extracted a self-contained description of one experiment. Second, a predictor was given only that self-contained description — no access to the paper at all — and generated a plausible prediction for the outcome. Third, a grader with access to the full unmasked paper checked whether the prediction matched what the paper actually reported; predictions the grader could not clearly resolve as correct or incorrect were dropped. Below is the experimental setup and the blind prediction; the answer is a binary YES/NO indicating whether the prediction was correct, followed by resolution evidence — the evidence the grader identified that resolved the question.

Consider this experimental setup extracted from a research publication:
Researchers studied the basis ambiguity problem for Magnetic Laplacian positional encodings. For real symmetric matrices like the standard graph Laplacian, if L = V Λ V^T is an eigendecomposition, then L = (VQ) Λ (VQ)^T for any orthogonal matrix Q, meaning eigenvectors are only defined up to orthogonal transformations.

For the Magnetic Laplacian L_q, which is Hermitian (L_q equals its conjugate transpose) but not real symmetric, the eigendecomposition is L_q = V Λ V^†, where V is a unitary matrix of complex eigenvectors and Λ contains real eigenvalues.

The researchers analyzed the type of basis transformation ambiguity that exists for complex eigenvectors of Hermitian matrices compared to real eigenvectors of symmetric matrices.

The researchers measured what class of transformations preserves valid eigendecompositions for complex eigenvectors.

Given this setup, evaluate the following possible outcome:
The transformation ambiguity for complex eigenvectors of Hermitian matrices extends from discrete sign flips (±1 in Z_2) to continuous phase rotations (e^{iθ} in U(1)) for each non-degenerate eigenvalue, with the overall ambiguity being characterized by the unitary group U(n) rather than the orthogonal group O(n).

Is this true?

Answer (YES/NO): YES